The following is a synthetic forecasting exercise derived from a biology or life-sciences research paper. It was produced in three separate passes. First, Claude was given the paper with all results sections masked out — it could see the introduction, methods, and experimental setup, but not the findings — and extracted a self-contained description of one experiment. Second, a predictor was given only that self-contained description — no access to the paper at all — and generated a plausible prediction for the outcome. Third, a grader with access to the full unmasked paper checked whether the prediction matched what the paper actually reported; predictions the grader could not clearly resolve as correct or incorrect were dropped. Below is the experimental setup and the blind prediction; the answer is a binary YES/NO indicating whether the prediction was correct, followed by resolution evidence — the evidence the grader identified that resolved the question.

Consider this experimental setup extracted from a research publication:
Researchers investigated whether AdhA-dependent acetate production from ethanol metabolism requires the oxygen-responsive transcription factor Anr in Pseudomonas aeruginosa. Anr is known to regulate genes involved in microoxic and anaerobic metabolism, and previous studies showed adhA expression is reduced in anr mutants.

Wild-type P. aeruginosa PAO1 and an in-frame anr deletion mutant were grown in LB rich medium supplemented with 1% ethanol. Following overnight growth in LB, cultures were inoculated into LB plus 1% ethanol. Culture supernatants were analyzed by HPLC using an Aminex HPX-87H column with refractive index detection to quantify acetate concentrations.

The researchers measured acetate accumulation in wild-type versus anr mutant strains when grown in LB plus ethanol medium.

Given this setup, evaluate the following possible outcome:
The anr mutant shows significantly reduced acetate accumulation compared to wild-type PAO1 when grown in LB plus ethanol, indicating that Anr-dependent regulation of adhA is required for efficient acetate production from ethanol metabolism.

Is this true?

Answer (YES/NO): YES